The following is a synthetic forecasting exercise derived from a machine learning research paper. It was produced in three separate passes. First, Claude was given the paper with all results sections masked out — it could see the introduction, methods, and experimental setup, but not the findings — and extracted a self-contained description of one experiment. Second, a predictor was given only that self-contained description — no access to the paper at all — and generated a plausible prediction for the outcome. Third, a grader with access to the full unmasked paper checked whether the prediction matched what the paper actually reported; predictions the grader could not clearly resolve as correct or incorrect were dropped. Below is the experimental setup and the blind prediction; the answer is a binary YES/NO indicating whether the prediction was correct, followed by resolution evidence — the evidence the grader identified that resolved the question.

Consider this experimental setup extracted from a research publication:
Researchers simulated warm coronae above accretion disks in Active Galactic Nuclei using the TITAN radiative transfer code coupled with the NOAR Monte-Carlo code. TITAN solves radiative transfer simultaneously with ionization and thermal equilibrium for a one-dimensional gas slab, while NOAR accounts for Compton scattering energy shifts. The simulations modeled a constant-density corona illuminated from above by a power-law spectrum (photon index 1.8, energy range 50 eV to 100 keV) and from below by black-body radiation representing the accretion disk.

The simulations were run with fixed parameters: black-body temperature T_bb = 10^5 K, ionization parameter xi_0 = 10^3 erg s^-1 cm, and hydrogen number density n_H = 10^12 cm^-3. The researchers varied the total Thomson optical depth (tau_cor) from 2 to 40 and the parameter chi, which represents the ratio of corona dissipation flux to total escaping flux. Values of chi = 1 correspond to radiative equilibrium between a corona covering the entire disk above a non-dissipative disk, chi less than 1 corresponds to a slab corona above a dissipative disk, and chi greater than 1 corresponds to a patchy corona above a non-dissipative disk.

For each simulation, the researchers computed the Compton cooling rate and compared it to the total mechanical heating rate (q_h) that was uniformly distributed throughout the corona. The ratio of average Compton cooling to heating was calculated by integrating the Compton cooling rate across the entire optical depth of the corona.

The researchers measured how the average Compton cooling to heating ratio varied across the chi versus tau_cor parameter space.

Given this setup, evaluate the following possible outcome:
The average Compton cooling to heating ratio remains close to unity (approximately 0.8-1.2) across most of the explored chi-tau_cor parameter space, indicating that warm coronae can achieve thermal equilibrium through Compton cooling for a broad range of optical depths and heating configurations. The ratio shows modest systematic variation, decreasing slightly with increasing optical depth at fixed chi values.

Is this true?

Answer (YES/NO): NO